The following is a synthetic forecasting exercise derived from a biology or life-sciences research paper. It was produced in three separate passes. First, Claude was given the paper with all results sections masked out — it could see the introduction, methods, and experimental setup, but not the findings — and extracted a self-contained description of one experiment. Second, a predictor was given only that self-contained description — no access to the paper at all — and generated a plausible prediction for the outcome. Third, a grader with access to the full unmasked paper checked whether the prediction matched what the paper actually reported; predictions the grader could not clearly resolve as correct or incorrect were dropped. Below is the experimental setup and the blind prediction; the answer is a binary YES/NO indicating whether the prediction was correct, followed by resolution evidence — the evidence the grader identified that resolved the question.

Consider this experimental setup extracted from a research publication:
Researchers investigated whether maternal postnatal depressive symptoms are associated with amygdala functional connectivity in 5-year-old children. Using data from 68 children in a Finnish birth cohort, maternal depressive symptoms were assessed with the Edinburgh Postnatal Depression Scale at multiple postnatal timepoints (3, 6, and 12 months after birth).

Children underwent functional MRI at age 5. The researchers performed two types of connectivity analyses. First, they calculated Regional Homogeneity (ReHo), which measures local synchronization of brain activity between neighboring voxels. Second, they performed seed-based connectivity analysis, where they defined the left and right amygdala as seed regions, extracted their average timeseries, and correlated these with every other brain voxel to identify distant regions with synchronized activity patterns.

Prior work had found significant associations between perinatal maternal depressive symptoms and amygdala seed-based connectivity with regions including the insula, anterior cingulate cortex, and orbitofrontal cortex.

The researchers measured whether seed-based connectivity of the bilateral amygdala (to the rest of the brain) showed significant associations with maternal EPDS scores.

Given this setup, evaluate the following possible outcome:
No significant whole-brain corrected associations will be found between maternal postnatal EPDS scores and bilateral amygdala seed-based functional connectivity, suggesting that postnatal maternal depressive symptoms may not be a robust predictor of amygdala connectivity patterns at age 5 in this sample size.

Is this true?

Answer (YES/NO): YES